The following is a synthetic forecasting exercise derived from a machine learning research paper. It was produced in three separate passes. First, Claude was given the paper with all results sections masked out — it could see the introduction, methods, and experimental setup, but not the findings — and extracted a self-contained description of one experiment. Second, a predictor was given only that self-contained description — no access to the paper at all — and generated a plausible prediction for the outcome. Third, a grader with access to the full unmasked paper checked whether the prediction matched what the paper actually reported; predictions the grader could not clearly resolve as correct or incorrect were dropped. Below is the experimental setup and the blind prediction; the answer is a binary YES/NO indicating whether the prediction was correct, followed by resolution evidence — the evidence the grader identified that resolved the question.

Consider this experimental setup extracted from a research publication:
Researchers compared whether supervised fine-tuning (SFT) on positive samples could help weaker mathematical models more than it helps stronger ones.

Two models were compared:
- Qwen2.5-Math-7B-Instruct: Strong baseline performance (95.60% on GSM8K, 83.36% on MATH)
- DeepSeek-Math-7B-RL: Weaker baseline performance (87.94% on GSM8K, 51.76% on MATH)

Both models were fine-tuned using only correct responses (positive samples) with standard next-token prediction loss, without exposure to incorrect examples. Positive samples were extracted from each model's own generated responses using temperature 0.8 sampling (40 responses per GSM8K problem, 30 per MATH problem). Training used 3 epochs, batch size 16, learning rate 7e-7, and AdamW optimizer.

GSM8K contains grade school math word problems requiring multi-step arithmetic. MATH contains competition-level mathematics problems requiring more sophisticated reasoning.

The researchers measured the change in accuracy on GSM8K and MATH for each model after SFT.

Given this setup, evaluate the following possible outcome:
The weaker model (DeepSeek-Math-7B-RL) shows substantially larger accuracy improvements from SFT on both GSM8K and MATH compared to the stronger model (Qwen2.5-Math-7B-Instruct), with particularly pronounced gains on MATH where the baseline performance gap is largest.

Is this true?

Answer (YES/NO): NO